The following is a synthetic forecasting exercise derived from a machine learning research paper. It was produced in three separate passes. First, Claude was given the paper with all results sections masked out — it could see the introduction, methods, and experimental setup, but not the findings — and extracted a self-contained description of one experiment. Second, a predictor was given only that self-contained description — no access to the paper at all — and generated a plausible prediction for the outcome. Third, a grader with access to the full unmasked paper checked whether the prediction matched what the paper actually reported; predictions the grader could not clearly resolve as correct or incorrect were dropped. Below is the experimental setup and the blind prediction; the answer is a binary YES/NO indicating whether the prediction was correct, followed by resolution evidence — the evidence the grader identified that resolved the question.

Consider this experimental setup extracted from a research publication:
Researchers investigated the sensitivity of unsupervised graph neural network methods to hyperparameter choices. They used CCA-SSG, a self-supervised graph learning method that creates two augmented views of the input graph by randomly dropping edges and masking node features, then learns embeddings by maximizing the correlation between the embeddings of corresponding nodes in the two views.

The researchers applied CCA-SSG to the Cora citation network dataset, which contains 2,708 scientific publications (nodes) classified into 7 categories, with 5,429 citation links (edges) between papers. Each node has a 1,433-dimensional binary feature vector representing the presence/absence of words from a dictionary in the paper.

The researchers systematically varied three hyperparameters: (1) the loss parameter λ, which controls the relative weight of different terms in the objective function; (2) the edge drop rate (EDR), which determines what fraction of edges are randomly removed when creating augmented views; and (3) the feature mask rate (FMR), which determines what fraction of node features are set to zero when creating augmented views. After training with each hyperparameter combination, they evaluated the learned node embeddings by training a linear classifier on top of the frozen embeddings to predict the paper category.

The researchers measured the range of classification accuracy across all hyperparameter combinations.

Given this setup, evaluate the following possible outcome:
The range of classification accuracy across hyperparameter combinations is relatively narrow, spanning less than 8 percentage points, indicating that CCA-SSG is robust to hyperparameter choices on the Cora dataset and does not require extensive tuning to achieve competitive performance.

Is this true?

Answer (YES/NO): NO